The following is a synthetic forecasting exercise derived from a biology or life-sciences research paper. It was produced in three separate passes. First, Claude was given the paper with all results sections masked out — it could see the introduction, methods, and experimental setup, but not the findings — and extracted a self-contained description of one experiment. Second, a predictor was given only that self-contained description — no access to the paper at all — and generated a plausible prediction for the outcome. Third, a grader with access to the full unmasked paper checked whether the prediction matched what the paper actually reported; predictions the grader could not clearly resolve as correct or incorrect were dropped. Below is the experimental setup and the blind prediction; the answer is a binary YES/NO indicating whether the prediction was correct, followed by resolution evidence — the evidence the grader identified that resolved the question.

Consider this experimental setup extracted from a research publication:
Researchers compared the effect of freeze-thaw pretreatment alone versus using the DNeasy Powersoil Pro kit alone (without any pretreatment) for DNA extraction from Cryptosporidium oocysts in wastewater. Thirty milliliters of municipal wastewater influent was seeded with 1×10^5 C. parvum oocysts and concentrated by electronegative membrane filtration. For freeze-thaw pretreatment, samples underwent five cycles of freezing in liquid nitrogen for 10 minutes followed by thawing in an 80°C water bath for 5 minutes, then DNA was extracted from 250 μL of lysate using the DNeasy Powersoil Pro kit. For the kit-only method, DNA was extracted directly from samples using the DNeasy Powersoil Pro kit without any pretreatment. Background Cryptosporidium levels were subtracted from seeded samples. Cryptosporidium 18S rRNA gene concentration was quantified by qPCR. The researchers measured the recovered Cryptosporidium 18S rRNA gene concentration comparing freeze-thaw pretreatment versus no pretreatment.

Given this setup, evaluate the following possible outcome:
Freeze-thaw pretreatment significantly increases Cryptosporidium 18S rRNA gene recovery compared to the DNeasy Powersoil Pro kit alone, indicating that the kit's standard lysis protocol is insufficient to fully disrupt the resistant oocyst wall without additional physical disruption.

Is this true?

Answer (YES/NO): NO